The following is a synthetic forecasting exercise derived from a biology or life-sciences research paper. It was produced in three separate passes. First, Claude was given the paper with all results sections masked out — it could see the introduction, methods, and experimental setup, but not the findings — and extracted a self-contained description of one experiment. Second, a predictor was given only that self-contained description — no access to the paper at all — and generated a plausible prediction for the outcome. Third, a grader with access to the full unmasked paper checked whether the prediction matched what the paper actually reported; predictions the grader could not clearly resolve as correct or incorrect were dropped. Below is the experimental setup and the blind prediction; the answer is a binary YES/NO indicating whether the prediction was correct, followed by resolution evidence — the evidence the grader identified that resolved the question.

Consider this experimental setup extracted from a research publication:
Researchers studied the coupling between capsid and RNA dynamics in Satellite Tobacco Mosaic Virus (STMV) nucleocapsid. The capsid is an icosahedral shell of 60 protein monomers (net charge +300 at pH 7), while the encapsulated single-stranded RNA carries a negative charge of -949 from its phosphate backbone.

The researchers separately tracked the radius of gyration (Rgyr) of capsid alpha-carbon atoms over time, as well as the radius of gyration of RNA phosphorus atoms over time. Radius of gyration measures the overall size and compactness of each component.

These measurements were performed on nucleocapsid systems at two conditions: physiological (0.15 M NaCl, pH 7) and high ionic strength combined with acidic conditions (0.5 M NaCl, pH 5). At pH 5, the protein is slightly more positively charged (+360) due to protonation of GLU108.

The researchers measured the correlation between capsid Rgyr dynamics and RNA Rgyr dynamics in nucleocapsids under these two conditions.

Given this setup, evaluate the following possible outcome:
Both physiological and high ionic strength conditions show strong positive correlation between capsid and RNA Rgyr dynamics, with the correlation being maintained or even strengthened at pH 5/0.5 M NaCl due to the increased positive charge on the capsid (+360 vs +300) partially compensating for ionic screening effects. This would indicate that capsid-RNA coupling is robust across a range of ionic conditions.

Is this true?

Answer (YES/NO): NO